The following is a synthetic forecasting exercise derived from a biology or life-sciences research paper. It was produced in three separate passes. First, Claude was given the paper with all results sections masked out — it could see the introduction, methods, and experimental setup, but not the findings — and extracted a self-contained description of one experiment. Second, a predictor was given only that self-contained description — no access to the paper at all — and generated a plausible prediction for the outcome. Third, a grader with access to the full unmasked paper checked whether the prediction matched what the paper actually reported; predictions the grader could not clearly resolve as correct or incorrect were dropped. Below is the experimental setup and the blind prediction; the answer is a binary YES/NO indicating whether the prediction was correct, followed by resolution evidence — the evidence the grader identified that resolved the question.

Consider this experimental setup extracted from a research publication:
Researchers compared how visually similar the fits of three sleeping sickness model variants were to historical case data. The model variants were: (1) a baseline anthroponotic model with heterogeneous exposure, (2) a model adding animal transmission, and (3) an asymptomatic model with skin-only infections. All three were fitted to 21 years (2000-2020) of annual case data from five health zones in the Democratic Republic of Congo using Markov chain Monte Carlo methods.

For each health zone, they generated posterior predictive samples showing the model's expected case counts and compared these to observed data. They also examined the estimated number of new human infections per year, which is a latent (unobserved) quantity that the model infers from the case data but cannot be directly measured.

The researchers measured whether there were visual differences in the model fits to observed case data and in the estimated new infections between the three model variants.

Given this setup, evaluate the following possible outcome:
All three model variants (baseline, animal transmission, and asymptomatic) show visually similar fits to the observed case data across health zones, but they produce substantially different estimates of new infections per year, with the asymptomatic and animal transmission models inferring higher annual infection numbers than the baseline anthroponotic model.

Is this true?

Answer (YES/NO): NO